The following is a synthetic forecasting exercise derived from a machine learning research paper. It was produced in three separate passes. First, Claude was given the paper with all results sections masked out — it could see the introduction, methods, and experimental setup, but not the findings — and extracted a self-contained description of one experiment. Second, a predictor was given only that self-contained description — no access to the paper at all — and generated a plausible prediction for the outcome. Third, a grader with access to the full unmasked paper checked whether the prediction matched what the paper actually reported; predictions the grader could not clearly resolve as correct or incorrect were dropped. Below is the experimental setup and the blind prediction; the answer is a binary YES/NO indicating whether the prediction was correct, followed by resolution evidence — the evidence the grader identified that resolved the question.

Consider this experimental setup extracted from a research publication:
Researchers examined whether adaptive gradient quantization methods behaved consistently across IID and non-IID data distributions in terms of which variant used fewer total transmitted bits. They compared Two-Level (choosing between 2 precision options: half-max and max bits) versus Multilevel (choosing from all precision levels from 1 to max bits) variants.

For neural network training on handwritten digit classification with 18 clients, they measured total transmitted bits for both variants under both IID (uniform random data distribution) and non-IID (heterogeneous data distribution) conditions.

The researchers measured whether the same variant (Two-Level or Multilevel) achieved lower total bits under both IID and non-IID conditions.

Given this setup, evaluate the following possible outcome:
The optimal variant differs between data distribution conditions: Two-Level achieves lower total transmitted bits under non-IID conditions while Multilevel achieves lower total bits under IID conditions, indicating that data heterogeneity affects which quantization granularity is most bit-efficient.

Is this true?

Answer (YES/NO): NO